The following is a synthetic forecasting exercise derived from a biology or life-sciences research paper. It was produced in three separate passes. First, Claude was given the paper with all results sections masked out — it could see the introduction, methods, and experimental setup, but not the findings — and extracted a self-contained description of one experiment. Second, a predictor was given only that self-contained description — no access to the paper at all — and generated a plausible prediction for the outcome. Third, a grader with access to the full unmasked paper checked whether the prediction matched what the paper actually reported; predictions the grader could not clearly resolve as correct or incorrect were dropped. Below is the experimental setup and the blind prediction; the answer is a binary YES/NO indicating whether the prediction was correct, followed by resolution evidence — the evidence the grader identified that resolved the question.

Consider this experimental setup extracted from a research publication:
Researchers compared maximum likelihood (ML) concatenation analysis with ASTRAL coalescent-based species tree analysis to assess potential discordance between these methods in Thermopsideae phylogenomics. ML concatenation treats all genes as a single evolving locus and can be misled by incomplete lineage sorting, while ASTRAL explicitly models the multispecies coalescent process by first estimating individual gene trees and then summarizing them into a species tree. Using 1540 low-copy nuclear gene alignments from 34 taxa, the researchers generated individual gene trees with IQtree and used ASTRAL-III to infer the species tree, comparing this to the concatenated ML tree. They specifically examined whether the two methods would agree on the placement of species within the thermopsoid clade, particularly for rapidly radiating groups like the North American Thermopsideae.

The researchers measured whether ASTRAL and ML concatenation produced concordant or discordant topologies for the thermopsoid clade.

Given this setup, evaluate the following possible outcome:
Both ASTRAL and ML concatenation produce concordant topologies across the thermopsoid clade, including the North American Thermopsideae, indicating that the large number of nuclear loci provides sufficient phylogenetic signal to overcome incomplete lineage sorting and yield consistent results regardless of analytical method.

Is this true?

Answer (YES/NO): YES